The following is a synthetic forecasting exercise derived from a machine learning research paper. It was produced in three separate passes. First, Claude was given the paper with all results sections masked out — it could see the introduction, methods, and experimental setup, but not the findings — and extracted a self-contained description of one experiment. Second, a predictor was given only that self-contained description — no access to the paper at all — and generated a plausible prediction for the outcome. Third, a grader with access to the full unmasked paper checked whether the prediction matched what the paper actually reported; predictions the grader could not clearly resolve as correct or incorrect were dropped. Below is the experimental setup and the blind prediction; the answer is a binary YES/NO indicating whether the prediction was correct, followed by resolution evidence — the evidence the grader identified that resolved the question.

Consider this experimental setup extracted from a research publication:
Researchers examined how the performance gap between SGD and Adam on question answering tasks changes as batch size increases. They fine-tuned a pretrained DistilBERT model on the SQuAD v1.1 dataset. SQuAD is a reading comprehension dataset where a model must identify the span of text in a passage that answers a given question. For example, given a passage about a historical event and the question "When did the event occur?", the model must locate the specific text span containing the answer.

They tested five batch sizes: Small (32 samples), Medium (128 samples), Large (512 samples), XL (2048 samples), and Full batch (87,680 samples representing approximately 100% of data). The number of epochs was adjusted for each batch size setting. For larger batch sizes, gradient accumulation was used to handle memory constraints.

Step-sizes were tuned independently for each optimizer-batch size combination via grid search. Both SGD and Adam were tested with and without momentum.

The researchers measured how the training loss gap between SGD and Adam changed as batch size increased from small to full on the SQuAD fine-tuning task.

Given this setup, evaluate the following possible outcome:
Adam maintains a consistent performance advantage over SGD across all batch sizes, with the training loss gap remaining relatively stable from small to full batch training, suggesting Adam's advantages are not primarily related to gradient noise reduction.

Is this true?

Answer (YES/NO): NO